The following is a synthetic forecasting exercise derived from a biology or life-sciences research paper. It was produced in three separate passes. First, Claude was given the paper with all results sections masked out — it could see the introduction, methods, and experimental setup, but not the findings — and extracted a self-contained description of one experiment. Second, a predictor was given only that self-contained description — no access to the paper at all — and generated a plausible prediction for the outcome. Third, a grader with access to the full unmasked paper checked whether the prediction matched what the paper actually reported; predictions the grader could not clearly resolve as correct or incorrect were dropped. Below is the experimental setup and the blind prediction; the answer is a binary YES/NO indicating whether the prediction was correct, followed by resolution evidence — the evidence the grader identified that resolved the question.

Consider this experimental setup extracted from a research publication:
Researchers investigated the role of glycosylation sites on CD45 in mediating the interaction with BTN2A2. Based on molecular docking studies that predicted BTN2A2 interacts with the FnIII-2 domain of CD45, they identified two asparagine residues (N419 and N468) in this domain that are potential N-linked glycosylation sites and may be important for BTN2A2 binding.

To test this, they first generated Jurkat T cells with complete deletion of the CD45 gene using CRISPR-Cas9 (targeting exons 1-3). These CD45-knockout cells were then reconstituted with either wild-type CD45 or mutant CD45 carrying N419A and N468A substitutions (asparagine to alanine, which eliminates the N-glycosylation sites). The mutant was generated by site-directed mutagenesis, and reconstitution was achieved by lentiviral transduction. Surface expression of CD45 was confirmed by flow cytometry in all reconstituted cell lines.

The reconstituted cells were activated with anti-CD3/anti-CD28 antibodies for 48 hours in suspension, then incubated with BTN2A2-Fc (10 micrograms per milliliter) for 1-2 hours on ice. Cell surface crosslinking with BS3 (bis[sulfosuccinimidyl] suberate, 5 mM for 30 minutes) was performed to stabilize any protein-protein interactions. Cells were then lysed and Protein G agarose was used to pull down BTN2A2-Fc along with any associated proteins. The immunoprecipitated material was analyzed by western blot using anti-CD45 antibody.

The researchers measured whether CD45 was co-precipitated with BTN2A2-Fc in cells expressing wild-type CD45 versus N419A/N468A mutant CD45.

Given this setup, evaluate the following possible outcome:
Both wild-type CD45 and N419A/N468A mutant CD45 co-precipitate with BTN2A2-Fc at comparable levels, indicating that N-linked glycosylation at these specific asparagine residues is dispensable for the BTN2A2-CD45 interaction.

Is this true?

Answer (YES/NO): NO